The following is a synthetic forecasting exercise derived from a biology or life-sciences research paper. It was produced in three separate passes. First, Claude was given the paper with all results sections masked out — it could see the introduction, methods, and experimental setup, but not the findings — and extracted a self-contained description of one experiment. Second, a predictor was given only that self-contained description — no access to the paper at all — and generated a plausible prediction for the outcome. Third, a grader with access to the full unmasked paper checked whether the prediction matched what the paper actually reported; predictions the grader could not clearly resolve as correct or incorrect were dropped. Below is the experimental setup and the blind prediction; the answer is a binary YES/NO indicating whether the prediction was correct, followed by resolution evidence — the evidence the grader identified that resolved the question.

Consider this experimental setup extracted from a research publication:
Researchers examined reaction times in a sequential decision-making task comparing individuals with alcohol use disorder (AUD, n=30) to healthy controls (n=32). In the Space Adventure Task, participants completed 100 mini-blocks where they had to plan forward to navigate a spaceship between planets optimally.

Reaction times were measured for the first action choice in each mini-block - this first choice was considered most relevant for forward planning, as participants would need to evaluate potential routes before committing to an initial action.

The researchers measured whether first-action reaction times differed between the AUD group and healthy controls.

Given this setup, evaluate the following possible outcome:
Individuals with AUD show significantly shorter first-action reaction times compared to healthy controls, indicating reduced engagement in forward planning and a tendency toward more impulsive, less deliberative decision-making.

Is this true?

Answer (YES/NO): NO